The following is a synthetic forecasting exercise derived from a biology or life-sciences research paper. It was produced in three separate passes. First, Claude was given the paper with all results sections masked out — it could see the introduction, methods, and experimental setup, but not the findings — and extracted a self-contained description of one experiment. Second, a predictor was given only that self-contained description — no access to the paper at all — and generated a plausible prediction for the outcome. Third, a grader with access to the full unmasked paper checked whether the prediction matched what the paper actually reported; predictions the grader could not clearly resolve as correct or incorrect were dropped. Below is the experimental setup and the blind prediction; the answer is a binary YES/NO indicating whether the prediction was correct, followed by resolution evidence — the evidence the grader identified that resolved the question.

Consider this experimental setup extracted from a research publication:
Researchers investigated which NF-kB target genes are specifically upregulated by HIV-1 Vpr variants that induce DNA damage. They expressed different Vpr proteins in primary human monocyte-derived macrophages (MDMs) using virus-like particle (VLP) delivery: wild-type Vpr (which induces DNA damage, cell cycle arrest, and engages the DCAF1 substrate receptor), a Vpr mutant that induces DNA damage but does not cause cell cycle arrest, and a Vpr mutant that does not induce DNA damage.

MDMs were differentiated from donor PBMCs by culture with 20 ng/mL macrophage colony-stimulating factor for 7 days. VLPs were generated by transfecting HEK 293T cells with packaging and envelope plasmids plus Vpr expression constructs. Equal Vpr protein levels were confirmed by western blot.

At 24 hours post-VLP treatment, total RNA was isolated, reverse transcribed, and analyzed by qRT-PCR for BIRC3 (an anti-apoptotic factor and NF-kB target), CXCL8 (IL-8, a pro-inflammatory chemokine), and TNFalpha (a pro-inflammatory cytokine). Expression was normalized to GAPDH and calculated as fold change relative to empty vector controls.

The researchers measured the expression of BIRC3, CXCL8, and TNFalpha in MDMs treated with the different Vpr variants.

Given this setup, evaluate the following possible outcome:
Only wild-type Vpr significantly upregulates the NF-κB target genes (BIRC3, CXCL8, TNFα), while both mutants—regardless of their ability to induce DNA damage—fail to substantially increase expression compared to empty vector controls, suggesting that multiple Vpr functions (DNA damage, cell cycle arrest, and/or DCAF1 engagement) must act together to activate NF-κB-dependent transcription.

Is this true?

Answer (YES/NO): NO